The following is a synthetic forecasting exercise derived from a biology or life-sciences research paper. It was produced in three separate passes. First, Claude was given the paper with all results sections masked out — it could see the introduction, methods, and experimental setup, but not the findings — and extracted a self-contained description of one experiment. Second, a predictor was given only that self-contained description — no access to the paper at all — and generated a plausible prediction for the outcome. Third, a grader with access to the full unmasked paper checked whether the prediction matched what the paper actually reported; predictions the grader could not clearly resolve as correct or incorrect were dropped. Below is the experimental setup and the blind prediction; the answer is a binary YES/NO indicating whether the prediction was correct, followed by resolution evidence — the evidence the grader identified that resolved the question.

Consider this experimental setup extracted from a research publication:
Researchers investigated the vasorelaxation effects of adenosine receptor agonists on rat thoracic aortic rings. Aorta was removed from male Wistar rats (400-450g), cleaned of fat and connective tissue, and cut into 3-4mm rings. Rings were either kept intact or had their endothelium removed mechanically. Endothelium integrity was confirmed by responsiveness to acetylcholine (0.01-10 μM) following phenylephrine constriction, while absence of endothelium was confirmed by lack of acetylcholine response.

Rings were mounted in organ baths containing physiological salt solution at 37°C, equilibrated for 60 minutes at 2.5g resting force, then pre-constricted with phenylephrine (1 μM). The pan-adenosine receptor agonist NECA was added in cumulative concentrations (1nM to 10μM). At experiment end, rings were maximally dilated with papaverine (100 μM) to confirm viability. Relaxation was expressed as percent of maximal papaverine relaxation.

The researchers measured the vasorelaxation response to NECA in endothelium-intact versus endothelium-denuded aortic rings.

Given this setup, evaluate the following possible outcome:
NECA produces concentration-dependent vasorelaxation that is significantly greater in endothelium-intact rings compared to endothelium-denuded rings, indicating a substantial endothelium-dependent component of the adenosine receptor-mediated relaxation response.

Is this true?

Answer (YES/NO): YES